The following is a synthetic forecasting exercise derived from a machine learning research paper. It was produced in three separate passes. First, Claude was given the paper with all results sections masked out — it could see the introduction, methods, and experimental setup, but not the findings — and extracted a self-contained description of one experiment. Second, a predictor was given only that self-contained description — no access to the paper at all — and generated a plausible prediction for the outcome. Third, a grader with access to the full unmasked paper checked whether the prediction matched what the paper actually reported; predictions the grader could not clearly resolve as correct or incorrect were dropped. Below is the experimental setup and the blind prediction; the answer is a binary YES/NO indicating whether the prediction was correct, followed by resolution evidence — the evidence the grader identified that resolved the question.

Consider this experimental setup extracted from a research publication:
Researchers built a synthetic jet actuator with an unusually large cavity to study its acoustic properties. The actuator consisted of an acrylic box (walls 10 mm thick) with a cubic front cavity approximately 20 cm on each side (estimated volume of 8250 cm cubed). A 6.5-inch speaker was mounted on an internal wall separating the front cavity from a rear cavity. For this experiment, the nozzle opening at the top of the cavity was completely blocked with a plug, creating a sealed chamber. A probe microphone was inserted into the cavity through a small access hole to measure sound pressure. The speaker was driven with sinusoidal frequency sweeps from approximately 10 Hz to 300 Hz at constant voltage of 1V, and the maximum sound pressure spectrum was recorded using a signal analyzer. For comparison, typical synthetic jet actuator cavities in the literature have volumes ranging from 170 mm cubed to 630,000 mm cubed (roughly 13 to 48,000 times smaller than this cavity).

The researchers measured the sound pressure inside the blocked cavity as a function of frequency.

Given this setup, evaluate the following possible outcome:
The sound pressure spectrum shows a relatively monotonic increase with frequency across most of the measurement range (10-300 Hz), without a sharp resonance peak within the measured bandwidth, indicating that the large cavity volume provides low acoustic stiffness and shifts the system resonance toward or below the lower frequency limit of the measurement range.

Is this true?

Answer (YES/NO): NO